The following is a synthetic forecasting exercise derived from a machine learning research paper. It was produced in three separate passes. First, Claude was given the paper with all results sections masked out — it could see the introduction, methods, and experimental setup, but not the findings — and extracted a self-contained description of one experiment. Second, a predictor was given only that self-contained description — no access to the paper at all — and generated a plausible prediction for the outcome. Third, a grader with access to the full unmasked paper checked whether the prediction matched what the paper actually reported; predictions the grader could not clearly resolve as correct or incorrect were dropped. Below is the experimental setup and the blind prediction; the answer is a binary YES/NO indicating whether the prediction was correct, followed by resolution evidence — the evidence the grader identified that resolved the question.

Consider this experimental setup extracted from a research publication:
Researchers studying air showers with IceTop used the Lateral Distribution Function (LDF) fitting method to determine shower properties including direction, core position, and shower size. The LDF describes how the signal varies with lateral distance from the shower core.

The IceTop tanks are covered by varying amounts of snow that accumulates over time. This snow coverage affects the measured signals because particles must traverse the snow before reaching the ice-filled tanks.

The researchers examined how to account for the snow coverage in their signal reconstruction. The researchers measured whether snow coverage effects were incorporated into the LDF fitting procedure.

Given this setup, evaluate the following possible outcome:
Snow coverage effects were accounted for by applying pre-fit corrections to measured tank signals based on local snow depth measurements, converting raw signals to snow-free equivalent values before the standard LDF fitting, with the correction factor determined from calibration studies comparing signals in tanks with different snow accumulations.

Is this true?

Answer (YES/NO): NO